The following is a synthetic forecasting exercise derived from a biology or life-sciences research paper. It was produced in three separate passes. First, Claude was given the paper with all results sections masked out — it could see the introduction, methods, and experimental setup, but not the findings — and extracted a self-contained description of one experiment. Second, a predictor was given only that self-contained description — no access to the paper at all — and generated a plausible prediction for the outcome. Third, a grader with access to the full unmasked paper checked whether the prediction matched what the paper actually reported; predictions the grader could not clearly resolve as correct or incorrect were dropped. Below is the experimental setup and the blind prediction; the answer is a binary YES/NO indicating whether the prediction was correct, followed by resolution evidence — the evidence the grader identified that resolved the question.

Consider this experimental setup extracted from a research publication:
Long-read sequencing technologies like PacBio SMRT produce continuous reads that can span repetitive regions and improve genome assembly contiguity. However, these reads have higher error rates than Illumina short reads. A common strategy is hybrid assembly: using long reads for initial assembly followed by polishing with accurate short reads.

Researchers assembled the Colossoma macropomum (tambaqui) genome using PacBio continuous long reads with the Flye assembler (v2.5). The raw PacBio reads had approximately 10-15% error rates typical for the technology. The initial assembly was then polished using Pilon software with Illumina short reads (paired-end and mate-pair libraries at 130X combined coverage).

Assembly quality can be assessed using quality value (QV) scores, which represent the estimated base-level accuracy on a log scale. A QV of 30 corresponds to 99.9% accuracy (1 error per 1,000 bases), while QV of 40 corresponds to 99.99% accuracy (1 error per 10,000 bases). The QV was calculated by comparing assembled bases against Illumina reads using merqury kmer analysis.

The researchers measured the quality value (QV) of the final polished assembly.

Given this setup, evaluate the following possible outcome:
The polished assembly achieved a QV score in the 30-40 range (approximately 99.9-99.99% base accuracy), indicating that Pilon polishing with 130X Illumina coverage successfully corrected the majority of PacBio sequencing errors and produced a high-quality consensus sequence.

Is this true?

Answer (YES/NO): YES